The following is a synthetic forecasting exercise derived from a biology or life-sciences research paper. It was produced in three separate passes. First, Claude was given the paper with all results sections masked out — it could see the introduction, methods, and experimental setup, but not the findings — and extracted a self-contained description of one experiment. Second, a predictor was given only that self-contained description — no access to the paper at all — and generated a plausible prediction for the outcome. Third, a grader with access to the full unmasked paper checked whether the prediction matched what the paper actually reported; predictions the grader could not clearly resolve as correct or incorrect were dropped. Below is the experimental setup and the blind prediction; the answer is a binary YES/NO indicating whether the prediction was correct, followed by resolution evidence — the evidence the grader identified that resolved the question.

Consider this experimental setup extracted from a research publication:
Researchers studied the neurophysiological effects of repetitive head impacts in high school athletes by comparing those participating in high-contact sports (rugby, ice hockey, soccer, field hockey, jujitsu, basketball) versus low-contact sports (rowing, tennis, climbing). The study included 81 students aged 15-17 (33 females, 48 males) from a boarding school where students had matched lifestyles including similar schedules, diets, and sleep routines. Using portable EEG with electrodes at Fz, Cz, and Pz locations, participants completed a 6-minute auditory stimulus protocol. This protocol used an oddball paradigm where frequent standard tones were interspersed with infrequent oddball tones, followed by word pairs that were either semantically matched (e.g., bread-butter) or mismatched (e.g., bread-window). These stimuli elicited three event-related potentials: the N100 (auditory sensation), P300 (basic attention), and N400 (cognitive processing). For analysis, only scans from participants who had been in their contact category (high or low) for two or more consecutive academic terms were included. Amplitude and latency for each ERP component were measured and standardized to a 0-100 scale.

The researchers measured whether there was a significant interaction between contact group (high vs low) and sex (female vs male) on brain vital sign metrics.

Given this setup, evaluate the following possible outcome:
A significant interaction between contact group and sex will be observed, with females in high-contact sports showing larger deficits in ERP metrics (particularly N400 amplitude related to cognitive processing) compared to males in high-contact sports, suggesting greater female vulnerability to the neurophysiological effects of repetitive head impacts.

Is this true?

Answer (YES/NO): NO